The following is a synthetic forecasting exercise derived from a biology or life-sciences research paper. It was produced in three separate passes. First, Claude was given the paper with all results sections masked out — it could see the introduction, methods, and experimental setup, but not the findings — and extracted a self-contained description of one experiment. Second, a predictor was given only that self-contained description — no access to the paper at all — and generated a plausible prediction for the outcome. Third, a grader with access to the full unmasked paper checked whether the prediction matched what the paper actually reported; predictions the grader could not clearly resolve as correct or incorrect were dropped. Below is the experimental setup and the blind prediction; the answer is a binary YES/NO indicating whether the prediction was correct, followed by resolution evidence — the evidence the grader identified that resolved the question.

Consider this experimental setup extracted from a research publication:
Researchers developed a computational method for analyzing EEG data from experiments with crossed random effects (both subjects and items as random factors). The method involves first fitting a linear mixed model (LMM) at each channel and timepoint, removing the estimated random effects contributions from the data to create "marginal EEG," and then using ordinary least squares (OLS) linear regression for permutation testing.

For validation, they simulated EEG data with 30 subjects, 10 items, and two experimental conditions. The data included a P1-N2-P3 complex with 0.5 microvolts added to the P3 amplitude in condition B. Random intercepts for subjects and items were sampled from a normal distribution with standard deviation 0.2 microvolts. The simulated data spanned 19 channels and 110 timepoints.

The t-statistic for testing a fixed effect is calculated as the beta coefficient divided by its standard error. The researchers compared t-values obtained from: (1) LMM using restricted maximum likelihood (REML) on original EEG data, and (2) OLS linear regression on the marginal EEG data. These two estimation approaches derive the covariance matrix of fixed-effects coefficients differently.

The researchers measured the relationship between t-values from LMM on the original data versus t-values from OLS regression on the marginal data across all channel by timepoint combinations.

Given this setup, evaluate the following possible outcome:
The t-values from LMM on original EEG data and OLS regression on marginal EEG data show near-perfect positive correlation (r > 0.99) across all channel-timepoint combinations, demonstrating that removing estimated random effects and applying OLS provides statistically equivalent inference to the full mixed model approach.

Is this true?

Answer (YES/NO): YES